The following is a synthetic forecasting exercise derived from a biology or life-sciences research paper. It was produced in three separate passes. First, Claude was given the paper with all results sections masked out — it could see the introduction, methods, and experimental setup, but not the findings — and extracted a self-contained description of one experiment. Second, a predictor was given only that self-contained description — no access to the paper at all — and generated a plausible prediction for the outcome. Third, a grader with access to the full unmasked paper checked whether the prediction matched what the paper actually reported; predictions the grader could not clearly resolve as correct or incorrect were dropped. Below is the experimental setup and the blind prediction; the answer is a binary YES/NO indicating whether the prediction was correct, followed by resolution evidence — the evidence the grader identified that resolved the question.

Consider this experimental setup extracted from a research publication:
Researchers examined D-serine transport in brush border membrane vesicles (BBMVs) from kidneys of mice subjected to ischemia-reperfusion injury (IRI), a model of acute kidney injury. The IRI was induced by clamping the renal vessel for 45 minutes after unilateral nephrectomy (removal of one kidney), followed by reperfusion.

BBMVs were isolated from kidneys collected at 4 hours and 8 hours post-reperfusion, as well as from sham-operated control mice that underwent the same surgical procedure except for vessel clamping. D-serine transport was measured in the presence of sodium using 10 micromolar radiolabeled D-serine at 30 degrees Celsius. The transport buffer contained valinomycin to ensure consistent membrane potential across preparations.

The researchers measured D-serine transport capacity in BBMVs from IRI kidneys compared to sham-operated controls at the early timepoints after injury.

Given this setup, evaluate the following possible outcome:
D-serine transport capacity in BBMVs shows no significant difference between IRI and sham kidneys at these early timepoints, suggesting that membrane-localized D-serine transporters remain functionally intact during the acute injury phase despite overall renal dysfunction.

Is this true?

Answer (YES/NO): NO